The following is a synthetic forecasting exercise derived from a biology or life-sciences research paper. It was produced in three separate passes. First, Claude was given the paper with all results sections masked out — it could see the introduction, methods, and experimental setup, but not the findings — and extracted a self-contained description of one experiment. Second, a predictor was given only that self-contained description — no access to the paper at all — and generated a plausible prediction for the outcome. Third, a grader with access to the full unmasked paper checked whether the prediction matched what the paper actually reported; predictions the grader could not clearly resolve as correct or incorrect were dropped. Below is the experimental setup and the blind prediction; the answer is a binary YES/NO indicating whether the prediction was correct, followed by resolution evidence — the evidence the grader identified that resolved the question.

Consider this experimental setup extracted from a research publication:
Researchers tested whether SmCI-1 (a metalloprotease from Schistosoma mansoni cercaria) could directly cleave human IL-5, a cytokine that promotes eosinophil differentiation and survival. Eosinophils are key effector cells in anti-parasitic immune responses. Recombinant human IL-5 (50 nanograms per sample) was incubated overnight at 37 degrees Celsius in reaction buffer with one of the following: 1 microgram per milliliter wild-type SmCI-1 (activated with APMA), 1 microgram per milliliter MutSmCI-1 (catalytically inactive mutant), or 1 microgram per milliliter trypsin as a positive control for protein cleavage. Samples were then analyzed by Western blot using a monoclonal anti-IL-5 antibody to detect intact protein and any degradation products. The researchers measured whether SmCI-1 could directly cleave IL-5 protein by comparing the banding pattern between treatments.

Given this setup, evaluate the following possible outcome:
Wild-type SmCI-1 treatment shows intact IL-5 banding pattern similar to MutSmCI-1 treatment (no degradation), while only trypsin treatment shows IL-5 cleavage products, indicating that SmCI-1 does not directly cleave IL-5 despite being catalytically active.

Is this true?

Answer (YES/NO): YES